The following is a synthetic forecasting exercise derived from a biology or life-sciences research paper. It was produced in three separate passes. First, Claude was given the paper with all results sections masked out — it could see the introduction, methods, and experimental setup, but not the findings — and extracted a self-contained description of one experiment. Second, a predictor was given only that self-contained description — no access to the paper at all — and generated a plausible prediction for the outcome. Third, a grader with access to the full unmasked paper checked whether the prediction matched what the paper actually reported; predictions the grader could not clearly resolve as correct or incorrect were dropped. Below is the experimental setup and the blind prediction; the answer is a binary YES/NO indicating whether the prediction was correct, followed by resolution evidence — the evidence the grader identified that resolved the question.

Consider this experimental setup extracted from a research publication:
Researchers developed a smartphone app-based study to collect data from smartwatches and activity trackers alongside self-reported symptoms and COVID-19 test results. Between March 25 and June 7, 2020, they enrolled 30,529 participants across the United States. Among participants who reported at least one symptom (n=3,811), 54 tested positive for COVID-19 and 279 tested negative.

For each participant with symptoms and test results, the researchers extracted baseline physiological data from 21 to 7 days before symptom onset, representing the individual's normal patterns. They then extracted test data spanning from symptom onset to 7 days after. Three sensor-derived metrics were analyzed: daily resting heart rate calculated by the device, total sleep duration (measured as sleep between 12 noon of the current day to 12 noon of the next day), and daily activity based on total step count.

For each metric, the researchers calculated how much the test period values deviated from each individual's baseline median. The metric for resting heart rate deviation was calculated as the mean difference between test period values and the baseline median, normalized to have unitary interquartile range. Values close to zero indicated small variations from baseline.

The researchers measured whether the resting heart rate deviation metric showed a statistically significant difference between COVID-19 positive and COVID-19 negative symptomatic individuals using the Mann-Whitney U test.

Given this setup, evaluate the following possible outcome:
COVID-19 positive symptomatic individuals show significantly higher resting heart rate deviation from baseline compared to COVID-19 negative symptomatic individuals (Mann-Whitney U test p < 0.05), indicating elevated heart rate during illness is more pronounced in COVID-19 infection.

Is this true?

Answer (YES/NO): NO